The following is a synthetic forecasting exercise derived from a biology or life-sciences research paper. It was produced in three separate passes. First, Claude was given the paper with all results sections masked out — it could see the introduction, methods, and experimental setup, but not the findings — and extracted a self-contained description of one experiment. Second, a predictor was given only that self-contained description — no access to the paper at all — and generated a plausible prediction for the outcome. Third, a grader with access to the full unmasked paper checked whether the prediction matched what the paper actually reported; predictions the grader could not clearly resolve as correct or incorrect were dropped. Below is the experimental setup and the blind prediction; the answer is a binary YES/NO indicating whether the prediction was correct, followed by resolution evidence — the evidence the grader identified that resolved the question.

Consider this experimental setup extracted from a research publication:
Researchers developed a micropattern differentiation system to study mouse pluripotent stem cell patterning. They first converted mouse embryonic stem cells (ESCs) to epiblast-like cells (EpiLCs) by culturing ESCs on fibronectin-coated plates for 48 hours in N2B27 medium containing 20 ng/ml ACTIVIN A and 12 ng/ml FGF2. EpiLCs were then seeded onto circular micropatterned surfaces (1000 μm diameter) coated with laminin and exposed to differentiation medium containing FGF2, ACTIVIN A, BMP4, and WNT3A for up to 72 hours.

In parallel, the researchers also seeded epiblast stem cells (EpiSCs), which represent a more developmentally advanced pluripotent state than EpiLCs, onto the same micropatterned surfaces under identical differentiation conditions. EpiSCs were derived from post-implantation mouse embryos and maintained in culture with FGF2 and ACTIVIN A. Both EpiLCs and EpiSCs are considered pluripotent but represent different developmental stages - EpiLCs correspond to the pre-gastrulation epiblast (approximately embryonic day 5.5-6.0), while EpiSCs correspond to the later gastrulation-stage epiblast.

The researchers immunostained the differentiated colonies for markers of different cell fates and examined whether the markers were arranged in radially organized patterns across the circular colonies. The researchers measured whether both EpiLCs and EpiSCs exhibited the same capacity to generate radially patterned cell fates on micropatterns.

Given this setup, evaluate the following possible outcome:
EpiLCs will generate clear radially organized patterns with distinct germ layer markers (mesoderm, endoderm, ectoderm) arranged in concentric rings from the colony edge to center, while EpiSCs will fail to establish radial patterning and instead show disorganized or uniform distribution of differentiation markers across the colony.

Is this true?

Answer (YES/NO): NO